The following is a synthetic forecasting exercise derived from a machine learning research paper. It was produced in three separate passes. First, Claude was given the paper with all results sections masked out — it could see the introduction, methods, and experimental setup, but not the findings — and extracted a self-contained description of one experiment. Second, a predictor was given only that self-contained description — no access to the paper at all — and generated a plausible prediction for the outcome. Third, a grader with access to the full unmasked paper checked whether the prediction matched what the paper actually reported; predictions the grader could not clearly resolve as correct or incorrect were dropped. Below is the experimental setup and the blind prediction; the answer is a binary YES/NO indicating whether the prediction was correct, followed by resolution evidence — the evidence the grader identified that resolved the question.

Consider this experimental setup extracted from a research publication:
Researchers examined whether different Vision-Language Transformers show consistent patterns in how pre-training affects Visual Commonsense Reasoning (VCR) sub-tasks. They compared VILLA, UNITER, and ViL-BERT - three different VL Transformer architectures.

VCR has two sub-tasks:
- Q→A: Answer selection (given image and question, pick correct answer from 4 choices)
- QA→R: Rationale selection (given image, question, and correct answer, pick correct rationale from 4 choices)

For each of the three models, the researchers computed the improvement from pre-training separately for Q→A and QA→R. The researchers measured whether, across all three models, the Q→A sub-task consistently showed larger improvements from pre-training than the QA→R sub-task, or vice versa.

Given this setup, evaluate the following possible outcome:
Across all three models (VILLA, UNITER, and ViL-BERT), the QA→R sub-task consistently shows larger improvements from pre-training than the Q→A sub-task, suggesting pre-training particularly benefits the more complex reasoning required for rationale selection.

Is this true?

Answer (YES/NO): NO